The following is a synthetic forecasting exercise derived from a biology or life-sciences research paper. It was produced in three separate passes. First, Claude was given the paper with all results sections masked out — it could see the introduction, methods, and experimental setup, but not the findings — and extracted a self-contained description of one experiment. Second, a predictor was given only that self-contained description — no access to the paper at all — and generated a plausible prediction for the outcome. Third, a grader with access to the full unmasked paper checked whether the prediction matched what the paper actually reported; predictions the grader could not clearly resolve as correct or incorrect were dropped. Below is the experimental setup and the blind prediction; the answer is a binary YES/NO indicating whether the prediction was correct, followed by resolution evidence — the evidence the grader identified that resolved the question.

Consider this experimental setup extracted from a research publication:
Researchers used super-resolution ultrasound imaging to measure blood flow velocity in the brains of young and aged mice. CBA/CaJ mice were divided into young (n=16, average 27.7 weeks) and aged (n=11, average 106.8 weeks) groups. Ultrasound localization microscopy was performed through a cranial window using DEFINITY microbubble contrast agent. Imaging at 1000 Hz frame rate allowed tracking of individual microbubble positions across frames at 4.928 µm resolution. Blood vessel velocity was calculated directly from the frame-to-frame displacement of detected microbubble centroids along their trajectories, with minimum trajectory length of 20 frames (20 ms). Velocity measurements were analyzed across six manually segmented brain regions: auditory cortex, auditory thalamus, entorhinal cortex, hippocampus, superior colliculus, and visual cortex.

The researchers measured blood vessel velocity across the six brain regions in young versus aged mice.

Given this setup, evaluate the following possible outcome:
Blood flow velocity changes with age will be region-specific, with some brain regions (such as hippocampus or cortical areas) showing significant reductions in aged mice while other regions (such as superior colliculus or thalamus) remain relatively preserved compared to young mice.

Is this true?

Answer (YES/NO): NO